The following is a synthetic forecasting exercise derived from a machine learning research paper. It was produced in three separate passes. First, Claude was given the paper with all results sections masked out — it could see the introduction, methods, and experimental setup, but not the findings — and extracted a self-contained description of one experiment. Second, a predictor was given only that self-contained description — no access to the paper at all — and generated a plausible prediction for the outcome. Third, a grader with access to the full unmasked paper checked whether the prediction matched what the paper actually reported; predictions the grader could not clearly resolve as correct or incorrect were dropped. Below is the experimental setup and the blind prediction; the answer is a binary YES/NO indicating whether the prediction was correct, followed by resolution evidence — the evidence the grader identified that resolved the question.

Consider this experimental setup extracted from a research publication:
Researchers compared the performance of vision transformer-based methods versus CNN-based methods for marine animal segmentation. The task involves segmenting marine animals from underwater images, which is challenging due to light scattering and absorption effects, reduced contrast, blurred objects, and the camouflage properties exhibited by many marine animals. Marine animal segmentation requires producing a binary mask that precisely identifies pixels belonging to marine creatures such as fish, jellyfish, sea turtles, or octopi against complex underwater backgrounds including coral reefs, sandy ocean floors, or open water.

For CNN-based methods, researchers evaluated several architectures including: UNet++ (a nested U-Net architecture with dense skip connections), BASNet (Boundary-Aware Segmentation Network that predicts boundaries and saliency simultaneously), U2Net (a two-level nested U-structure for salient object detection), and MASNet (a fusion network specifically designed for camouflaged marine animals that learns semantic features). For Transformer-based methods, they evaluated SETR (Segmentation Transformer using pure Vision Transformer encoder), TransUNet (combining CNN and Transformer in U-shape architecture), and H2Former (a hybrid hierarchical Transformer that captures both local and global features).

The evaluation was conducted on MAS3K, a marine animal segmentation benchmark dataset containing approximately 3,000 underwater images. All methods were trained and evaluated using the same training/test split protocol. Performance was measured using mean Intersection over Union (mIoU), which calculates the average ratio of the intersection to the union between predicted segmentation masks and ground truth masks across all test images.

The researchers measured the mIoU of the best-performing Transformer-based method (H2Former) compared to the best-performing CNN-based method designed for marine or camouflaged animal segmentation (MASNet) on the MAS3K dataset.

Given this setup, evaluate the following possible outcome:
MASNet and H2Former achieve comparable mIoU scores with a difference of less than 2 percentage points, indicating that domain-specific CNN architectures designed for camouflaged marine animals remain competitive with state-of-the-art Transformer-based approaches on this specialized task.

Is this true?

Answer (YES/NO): YES